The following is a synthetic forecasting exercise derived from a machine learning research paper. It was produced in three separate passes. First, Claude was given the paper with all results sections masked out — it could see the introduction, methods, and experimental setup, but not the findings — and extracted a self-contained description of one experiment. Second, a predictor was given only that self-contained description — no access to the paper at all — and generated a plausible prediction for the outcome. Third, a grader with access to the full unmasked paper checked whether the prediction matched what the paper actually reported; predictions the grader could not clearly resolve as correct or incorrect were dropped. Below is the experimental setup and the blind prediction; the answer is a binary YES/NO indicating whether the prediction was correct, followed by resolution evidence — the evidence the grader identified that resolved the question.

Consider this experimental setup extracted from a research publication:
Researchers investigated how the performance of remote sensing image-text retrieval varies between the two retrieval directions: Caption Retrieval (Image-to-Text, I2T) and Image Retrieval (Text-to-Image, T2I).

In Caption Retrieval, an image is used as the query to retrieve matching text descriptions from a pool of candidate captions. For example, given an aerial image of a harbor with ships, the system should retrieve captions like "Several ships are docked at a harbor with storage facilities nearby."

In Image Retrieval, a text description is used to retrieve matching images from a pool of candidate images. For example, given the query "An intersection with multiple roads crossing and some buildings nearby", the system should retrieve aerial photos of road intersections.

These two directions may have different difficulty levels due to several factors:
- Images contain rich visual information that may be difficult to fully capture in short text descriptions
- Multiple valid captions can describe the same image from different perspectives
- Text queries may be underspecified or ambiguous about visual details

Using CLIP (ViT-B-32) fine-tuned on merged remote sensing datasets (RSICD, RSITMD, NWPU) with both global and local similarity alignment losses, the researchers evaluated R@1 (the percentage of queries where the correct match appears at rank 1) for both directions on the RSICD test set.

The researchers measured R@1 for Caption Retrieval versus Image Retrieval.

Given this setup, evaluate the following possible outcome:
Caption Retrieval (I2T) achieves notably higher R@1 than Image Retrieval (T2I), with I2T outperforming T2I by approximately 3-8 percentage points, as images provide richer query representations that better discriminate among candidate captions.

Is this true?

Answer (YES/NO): YES